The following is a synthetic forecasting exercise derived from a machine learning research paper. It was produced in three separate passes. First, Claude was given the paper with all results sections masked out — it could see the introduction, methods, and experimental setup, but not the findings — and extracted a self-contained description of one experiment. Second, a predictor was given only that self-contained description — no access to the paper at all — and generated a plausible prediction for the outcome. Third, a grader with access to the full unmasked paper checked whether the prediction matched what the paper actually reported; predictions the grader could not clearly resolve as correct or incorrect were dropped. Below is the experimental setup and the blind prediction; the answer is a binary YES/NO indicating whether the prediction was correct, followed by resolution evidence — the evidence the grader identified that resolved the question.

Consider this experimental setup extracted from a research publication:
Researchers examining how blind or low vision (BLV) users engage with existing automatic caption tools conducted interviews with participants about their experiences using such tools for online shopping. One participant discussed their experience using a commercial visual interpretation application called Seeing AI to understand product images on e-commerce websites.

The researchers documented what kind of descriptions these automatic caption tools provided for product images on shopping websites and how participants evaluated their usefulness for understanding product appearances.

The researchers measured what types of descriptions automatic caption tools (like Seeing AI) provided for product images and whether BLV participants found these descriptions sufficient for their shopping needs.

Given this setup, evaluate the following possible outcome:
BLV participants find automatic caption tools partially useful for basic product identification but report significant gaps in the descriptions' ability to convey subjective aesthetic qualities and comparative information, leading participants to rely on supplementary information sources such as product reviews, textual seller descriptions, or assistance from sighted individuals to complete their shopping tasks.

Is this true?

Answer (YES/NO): NO